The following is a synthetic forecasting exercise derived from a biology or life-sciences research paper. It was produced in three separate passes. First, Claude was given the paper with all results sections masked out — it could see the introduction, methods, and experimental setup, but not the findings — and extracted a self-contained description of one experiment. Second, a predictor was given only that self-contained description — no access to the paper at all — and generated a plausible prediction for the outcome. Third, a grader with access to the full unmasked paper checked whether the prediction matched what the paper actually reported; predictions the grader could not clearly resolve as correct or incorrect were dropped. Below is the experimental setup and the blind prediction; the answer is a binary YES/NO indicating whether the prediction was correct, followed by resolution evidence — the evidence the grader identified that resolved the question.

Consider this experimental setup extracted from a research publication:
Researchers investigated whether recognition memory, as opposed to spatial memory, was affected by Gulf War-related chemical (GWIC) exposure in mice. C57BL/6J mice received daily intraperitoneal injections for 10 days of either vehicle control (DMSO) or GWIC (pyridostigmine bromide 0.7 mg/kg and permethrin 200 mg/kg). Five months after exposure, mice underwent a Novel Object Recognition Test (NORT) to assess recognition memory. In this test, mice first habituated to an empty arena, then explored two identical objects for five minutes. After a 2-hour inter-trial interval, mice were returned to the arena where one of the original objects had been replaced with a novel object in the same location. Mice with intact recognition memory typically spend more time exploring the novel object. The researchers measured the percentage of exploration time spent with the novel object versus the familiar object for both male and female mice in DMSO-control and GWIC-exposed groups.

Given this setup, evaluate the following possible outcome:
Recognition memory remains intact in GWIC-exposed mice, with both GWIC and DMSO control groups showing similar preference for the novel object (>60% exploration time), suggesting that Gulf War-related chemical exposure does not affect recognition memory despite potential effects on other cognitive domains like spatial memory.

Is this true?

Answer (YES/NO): NO